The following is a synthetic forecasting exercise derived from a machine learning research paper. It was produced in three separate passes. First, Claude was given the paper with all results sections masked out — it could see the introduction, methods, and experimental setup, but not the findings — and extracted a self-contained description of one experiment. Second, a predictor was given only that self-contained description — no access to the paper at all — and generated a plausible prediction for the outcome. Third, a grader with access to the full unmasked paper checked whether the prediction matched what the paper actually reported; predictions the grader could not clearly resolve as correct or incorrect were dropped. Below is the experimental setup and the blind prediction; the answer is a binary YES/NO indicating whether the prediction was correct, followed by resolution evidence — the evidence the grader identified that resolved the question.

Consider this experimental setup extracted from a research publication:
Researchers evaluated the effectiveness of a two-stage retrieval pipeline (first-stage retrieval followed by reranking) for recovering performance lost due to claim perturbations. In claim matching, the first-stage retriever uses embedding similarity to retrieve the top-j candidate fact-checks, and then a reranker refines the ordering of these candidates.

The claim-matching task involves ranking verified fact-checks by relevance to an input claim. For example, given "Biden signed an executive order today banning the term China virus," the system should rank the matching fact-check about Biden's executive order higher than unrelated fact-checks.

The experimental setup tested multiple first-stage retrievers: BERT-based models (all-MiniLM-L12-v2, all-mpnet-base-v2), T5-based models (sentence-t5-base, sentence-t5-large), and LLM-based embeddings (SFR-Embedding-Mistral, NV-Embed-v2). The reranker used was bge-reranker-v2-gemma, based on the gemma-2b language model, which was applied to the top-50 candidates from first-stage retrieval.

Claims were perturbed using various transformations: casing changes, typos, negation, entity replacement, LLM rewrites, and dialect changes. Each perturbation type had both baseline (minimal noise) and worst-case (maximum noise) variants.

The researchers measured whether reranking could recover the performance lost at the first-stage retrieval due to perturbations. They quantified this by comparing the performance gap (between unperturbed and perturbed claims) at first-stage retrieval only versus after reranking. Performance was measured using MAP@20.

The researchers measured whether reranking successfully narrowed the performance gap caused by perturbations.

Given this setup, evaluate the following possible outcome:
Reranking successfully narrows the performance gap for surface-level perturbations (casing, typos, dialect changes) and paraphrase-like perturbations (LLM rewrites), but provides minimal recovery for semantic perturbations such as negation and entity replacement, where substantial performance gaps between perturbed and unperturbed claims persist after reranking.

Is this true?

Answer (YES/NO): NO